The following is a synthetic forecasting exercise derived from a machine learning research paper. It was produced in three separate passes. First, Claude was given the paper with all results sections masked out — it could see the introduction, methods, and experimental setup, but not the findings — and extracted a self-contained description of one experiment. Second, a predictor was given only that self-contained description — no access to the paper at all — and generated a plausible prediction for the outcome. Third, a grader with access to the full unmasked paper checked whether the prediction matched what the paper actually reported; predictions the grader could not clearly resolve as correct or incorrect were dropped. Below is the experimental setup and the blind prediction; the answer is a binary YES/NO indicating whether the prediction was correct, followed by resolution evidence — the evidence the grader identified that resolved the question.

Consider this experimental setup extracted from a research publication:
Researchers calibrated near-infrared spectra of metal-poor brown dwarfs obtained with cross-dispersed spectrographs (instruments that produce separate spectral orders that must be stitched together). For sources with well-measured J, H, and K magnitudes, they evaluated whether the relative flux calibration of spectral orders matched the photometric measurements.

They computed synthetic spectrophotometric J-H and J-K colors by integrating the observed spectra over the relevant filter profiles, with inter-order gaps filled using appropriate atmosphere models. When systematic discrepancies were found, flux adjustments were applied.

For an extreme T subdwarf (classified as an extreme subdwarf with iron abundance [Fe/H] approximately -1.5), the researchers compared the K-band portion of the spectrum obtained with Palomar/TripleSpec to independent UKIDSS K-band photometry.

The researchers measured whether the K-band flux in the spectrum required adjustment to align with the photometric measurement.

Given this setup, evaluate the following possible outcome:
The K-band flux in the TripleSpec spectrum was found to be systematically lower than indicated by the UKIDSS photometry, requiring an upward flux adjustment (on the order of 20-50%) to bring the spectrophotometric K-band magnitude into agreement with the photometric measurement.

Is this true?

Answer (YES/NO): NO